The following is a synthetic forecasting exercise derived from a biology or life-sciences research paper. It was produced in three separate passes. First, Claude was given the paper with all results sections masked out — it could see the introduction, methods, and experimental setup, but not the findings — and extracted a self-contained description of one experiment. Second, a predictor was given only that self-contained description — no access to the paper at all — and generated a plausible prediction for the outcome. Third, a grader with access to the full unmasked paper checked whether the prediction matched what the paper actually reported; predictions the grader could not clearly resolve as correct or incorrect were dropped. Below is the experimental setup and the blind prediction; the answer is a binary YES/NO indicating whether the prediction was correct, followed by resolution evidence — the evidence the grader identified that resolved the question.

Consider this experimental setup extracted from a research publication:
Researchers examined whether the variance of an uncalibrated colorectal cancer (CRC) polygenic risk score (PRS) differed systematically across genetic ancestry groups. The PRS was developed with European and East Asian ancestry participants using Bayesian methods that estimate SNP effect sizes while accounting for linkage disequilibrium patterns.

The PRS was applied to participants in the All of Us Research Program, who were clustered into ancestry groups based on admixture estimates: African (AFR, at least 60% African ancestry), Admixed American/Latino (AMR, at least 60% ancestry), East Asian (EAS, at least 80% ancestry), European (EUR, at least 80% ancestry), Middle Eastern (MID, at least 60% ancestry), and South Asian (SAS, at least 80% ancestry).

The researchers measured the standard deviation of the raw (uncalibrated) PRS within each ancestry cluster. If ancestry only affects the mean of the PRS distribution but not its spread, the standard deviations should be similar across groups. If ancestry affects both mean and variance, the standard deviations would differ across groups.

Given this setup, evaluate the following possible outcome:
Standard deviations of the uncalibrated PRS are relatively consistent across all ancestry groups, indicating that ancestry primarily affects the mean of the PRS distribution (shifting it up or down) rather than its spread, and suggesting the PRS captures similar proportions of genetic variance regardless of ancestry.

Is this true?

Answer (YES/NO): NO